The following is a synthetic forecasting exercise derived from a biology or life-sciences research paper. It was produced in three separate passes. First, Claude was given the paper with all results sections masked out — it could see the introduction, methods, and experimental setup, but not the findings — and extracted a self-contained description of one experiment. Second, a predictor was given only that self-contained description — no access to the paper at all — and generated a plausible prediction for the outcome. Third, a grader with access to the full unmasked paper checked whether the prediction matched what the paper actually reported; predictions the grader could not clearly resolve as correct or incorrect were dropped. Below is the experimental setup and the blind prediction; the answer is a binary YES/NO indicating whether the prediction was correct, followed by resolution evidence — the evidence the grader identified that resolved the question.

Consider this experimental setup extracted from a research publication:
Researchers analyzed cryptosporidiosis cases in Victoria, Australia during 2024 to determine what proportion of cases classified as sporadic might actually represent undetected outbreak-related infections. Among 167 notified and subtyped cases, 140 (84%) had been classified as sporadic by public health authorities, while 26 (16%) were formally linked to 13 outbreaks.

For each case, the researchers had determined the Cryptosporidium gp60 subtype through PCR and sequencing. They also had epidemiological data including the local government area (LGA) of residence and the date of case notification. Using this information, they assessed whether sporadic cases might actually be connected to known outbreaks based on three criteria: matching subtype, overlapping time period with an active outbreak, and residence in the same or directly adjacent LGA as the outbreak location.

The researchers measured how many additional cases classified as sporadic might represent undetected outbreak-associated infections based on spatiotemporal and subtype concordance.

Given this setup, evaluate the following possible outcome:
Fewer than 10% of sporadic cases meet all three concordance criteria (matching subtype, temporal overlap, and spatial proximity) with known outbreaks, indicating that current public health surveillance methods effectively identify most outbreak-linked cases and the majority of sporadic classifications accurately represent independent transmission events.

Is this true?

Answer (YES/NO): NO